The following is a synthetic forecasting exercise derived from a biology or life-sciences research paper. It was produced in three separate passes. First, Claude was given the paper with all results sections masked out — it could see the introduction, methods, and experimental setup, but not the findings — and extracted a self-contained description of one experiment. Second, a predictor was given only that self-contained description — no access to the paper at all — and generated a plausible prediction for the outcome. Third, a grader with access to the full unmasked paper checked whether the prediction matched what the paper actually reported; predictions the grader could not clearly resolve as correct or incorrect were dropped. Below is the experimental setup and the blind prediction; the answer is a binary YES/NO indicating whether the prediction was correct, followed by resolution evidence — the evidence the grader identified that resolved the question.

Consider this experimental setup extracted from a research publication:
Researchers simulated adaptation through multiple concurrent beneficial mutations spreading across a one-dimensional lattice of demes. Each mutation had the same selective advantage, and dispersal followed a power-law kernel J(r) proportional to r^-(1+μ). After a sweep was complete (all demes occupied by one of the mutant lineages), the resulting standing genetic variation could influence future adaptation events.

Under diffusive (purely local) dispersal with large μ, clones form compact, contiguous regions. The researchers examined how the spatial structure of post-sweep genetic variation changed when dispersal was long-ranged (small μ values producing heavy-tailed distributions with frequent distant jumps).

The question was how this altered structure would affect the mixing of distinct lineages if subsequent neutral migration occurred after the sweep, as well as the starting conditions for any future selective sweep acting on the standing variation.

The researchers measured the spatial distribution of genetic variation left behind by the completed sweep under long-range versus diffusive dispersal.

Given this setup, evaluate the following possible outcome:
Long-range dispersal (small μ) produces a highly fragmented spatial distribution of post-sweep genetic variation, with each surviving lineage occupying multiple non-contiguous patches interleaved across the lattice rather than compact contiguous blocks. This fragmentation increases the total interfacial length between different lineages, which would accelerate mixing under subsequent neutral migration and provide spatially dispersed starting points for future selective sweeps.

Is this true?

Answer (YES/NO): YES